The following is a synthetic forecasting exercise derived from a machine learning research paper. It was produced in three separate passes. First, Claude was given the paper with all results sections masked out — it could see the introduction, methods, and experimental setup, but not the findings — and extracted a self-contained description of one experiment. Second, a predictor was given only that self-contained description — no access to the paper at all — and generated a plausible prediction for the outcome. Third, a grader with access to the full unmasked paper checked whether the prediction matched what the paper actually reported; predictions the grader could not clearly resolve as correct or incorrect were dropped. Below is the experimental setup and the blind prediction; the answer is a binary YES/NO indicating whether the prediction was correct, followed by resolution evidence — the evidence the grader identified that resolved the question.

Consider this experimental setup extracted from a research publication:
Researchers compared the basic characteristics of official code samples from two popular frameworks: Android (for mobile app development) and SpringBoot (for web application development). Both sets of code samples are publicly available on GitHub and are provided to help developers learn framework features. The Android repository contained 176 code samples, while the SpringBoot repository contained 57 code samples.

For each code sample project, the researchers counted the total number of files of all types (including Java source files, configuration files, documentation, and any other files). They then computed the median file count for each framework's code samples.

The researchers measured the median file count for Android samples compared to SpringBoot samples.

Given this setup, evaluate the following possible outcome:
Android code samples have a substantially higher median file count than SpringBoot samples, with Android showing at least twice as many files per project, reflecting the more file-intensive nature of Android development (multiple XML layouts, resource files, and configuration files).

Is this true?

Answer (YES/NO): NO